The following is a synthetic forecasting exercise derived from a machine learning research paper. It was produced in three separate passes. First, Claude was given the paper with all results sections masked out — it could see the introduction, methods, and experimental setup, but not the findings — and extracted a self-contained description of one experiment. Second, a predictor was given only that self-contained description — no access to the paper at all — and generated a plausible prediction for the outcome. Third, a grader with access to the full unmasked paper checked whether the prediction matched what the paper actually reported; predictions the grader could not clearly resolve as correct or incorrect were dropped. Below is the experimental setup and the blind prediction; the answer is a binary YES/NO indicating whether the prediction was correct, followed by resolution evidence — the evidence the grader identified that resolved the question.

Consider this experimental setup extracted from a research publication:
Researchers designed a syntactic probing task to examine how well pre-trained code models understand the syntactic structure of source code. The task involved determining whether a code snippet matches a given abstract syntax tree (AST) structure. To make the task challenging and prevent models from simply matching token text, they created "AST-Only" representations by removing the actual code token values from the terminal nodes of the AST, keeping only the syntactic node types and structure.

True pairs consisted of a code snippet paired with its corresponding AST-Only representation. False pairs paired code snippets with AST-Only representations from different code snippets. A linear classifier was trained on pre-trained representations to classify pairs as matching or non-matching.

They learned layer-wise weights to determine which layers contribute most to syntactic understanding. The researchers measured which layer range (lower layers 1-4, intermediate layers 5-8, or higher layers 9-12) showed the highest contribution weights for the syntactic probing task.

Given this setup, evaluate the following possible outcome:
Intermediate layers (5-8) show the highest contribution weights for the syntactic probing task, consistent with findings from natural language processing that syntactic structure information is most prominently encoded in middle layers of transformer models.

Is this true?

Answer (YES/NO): NO